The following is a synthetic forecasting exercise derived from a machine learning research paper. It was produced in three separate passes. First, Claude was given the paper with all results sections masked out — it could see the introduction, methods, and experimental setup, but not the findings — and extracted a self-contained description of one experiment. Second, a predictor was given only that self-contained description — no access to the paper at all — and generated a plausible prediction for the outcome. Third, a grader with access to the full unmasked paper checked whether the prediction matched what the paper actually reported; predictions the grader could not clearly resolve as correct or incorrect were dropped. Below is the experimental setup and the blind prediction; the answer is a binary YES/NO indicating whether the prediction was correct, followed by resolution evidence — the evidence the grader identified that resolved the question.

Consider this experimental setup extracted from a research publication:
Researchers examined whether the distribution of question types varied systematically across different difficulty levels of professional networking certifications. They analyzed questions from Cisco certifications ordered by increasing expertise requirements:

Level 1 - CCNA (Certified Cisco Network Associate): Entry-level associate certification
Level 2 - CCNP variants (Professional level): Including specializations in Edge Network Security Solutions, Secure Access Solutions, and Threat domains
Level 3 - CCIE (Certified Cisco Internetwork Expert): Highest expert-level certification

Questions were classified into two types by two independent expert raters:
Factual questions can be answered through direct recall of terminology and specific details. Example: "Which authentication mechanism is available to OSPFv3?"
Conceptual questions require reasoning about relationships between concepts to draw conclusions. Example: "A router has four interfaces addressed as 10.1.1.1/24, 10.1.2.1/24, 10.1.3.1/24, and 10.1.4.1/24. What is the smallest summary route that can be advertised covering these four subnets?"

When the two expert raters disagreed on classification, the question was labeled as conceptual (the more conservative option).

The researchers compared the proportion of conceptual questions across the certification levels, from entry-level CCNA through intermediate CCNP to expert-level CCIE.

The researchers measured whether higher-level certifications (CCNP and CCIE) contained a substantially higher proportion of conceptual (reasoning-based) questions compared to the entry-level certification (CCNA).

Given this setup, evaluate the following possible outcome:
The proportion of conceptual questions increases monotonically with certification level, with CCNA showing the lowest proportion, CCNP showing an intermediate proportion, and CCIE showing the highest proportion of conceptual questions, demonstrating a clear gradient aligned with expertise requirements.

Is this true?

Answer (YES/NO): NO